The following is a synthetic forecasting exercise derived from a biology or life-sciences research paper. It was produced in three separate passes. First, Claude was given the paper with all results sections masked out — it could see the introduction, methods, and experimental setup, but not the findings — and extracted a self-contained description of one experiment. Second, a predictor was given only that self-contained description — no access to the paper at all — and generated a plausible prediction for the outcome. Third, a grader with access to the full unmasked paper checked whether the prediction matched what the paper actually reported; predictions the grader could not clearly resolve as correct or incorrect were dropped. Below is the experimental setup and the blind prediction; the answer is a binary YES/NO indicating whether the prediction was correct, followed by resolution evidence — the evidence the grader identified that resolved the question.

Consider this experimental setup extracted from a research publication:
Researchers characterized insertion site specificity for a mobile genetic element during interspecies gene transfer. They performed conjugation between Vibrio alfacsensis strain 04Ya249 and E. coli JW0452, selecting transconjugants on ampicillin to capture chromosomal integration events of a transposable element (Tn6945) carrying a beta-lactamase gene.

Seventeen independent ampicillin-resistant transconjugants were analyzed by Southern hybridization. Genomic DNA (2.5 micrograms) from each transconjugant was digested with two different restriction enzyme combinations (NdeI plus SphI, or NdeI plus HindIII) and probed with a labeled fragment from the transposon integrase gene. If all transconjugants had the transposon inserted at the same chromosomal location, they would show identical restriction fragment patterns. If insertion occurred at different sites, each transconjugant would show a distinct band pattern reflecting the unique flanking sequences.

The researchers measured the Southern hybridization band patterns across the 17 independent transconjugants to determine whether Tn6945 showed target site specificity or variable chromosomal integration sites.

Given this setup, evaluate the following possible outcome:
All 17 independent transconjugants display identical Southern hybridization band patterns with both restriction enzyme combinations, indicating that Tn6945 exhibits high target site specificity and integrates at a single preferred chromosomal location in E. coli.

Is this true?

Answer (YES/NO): NO